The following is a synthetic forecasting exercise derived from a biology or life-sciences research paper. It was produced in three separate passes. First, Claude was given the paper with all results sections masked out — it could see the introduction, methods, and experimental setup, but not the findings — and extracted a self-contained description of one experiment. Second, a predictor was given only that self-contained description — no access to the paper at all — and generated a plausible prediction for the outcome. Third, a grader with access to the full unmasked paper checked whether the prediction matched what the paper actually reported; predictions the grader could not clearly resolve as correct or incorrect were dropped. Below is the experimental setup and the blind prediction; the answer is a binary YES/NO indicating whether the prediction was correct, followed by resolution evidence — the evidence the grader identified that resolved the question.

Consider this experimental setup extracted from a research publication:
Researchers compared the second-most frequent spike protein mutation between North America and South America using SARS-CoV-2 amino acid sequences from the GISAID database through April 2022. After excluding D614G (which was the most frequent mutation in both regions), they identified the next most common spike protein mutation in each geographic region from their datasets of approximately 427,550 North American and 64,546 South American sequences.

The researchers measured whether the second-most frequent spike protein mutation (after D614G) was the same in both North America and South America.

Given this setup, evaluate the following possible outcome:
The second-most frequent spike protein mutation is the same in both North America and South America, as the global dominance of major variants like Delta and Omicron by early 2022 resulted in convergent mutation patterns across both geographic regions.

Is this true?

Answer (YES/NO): NO